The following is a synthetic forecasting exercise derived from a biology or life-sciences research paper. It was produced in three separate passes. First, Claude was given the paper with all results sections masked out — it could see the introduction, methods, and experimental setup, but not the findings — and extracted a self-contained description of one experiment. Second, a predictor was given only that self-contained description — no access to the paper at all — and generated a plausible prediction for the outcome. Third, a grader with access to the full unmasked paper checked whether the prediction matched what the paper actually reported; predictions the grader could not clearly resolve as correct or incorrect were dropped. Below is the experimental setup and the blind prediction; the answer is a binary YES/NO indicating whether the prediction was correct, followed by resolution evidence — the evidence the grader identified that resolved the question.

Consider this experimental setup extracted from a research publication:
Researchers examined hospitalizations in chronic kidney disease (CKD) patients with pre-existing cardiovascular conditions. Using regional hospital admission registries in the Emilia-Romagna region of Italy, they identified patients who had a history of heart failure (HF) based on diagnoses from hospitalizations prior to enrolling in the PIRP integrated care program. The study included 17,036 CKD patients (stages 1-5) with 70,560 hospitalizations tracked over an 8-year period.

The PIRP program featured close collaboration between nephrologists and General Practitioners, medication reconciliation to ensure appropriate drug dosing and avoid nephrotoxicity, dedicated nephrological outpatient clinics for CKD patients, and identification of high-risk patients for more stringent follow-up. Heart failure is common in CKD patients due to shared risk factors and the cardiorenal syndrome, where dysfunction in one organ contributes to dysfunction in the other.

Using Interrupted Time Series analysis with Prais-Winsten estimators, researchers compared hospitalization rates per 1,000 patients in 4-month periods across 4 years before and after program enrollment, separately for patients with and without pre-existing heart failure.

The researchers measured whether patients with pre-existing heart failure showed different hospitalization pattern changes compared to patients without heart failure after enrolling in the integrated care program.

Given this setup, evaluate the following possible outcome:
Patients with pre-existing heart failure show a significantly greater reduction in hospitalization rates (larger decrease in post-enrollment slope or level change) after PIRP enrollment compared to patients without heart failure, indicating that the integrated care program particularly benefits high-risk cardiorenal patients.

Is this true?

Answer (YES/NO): NO